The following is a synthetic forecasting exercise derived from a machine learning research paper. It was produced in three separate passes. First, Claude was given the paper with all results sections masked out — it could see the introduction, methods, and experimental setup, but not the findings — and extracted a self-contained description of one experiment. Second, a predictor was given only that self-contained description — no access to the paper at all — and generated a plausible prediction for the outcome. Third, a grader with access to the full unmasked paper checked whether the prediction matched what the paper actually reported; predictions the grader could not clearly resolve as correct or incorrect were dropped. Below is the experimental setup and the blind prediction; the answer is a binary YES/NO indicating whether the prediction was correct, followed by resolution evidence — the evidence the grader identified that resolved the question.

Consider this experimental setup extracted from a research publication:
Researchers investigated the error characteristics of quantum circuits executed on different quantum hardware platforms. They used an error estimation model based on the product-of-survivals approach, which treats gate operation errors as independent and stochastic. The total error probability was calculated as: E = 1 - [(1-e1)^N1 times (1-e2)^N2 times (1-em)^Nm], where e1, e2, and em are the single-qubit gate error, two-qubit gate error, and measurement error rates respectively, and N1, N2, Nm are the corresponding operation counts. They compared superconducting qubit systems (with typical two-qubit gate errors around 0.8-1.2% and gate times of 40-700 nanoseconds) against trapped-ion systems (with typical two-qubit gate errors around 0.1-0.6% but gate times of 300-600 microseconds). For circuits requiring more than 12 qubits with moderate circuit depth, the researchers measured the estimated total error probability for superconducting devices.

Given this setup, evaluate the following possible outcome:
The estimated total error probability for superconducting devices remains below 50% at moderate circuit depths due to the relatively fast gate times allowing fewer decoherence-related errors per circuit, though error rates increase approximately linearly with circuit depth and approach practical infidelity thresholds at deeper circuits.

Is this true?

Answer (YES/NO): NO